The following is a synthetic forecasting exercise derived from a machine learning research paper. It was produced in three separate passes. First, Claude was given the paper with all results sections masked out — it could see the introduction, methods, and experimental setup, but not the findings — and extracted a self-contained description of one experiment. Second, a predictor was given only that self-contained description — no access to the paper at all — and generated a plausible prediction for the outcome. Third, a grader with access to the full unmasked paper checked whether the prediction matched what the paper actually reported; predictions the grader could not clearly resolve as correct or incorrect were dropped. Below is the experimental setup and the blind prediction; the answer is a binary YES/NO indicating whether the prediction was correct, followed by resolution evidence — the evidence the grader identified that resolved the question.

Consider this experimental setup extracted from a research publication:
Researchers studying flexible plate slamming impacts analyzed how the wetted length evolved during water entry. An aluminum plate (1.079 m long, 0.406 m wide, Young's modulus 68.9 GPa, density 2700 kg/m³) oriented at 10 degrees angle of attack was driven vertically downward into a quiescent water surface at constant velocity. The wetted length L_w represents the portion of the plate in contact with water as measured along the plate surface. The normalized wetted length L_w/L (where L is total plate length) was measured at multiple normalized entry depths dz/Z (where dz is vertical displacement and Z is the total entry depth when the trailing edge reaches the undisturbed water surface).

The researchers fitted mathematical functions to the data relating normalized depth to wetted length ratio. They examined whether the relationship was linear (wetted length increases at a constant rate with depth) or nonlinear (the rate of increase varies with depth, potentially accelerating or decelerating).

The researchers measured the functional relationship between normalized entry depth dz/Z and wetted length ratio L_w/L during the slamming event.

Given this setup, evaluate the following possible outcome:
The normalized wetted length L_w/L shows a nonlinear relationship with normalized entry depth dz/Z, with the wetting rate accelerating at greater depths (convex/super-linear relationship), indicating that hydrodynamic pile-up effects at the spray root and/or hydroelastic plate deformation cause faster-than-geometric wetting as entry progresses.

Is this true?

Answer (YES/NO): NO